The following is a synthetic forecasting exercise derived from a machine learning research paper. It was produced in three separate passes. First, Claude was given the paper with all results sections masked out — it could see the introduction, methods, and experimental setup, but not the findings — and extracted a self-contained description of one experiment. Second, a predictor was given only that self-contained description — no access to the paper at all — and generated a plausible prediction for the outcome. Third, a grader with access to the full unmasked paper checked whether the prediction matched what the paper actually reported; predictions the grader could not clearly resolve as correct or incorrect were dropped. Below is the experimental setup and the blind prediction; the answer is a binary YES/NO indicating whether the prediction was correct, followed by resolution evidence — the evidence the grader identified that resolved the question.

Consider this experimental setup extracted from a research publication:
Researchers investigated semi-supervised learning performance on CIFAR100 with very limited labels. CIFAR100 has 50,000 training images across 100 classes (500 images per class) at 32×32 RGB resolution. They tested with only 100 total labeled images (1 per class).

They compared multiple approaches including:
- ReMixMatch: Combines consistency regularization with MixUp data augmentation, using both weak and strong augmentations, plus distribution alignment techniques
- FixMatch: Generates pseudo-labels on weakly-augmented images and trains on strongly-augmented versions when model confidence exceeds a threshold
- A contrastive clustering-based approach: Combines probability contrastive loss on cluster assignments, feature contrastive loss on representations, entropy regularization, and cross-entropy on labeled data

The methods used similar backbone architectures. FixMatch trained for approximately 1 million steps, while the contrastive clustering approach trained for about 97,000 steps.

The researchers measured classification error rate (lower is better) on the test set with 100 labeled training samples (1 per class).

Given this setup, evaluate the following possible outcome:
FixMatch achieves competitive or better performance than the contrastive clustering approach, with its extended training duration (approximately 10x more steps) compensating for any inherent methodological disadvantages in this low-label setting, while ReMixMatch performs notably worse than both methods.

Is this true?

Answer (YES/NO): NO